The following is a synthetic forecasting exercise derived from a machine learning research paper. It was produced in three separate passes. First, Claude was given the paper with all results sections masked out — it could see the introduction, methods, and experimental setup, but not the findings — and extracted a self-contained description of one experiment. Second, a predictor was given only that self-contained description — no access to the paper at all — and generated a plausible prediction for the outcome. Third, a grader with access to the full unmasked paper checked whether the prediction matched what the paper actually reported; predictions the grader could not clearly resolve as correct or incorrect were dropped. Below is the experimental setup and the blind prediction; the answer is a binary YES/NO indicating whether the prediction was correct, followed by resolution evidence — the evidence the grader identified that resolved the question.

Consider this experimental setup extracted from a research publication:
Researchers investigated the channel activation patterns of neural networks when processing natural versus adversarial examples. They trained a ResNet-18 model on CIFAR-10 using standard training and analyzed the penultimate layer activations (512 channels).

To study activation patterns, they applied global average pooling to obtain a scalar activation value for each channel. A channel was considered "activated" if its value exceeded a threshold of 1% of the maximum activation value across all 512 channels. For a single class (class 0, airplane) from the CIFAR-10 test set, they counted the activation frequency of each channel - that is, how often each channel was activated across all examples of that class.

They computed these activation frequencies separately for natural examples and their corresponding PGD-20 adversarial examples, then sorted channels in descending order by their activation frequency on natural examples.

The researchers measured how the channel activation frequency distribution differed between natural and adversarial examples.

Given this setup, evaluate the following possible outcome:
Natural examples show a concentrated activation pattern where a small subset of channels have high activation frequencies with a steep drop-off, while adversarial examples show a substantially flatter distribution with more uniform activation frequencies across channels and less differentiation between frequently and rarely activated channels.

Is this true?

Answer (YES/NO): YES